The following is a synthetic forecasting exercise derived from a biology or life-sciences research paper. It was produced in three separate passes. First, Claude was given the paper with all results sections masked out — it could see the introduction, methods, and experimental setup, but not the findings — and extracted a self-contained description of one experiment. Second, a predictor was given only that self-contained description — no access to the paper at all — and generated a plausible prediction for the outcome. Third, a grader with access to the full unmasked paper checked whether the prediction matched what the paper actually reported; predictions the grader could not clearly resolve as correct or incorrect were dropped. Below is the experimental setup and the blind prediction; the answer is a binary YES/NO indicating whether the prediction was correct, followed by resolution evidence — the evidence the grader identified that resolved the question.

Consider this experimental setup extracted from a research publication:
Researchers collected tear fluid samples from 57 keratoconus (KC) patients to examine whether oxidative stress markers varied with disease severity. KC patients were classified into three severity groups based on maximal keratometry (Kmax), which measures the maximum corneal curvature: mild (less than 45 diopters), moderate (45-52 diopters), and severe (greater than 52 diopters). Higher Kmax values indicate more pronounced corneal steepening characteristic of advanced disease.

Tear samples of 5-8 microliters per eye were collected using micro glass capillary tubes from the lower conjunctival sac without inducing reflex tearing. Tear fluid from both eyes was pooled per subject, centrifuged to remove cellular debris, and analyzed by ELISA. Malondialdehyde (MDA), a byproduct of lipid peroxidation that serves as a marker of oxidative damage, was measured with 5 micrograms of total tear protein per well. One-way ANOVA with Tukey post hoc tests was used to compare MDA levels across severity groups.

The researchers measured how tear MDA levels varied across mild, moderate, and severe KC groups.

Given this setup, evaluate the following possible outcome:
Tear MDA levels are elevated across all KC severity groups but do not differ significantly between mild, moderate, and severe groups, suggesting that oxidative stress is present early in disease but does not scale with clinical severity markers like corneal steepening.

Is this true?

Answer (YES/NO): NO